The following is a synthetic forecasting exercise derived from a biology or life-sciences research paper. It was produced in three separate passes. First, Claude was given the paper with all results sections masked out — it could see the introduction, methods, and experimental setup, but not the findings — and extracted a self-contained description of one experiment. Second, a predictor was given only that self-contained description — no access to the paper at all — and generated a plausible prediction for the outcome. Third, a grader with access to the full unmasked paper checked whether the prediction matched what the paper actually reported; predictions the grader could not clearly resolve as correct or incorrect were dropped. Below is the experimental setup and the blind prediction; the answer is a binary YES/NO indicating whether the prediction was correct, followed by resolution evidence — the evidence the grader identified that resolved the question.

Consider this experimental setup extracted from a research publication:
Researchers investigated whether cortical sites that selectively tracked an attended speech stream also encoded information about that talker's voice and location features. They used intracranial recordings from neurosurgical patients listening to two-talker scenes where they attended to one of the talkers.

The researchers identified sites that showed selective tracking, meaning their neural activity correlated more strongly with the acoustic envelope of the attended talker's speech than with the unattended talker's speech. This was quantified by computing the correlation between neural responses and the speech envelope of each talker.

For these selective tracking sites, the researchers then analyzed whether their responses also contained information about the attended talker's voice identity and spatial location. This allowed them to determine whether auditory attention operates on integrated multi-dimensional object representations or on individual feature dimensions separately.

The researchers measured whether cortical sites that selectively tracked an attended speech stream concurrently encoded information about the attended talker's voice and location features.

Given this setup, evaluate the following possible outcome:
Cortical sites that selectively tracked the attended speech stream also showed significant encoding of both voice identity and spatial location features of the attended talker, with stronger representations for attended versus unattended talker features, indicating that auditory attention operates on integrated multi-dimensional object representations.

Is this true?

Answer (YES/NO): YES